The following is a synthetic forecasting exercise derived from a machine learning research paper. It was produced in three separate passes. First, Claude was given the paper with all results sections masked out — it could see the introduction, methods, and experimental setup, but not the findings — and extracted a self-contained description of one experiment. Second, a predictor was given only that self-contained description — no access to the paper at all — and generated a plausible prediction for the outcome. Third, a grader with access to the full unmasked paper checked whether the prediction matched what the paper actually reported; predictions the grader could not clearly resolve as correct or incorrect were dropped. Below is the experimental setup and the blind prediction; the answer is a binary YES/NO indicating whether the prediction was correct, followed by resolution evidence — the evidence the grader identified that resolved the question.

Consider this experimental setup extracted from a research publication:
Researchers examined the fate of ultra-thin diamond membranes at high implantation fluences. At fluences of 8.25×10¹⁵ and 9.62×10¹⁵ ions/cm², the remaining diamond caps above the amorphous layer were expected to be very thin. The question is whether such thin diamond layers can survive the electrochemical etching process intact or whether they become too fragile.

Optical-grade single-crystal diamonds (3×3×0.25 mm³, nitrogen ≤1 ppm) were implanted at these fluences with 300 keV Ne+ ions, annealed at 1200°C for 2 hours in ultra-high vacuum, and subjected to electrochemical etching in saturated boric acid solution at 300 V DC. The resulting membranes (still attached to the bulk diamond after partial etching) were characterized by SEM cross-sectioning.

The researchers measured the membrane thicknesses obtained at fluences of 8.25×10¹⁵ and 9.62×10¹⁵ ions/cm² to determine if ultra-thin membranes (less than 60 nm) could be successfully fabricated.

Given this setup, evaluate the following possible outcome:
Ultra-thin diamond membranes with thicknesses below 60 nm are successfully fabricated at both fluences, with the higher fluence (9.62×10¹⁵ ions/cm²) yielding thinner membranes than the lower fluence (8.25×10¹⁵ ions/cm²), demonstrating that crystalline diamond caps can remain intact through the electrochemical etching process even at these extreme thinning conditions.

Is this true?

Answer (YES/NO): YES